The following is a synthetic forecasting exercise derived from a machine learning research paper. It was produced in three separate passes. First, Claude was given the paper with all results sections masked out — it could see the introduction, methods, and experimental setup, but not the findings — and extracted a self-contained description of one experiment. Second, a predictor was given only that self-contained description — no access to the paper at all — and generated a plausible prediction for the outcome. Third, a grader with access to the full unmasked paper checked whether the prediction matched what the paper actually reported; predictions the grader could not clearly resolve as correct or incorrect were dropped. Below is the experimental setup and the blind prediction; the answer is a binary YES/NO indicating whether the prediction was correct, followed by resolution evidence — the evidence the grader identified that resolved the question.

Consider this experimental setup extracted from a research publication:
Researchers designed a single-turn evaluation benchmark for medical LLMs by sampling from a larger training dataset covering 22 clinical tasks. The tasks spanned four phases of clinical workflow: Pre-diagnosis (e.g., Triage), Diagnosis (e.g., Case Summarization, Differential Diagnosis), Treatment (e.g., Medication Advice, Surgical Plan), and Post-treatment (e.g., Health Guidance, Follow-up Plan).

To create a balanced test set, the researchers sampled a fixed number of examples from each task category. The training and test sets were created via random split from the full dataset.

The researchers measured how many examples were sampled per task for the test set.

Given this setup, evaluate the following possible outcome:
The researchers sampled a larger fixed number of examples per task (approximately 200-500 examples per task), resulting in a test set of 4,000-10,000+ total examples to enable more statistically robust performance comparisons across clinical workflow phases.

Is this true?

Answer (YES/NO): NO